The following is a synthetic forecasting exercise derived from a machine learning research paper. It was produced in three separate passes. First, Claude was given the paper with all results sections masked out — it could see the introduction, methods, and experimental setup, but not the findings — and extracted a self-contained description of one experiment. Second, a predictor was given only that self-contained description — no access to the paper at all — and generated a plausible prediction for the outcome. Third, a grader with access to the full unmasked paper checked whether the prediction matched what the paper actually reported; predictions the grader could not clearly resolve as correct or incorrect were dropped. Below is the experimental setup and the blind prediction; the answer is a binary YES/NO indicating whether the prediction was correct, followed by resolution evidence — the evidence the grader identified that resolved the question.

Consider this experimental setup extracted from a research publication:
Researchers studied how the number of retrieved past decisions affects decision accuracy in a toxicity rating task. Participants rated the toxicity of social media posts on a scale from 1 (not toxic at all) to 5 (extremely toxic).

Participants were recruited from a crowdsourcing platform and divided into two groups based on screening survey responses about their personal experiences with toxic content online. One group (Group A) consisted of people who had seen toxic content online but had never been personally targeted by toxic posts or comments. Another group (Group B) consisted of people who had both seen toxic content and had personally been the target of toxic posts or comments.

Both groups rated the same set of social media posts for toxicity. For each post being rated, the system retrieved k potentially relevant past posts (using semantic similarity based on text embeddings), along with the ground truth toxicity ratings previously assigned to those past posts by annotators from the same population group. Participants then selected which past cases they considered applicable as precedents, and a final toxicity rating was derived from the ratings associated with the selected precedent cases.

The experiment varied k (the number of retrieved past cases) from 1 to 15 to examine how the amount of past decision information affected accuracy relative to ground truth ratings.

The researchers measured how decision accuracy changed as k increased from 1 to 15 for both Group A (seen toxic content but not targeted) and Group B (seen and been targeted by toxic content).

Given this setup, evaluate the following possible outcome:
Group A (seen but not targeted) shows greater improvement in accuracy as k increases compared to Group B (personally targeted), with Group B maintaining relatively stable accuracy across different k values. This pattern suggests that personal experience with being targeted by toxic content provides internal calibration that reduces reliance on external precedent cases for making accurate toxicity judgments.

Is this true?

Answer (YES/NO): NO